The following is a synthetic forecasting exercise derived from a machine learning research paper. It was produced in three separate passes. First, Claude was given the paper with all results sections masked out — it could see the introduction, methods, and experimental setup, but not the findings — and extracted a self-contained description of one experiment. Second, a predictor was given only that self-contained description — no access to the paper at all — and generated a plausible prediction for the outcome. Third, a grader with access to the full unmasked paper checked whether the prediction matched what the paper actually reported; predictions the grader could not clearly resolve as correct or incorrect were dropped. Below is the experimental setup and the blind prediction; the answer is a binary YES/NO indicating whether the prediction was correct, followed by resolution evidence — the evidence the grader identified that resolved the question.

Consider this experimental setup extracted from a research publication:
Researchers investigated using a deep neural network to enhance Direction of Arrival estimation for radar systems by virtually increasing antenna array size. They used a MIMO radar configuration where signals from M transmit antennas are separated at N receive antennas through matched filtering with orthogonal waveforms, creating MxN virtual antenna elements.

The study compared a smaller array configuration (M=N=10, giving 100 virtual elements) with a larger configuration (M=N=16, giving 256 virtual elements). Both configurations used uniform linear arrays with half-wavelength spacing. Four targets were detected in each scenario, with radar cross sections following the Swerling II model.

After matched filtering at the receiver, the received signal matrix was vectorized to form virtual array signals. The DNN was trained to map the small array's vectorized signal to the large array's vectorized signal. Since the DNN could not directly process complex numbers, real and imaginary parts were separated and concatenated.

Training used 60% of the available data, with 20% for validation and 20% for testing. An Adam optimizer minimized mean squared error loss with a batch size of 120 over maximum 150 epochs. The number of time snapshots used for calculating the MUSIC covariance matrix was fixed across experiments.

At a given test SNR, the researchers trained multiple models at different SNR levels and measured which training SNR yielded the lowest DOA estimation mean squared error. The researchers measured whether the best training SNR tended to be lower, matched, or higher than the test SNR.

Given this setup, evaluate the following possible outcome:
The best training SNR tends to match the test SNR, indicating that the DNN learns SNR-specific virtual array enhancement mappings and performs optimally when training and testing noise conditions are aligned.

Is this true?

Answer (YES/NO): NO